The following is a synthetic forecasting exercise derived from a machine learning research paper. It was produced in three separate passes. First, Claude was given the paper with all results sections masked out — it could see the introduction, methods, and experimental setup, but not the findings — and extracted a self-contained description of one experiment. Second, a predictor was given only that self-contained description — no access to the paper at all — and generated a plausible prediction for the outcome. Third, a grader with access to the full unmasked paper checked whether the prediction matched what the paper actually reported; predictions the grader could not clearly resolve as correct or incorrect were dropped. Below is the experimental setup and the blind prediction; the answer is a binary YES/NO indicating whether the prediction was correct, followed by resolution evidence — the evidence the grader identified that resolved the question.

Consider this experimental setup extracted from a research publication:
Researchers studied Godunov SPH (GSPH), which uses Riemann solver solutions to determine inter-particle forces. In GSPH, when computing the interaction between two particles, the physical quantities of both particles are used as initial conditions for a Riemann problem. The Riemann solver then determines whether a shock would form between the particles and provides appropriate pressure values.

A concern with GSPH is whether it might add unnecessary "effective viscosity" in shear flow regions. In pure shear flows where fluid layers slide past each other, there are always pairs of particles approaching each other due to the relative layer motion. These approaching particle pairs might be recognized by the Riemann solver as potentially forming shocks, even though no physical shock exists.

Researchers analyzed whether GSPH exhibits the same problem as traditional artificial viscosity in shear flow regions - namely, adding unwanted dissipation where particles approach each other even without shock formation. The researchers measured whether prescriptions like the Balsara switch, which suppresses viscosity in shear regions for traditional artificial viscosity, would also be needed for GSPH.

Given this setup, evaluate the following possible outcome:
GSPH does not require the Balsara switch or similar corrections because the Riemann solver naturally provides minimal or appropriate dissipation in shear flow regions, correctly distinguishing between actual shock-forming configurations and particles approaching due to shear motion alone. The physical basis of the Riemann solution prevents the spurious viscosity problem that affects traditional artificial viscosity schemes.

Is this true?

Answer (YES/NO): NO